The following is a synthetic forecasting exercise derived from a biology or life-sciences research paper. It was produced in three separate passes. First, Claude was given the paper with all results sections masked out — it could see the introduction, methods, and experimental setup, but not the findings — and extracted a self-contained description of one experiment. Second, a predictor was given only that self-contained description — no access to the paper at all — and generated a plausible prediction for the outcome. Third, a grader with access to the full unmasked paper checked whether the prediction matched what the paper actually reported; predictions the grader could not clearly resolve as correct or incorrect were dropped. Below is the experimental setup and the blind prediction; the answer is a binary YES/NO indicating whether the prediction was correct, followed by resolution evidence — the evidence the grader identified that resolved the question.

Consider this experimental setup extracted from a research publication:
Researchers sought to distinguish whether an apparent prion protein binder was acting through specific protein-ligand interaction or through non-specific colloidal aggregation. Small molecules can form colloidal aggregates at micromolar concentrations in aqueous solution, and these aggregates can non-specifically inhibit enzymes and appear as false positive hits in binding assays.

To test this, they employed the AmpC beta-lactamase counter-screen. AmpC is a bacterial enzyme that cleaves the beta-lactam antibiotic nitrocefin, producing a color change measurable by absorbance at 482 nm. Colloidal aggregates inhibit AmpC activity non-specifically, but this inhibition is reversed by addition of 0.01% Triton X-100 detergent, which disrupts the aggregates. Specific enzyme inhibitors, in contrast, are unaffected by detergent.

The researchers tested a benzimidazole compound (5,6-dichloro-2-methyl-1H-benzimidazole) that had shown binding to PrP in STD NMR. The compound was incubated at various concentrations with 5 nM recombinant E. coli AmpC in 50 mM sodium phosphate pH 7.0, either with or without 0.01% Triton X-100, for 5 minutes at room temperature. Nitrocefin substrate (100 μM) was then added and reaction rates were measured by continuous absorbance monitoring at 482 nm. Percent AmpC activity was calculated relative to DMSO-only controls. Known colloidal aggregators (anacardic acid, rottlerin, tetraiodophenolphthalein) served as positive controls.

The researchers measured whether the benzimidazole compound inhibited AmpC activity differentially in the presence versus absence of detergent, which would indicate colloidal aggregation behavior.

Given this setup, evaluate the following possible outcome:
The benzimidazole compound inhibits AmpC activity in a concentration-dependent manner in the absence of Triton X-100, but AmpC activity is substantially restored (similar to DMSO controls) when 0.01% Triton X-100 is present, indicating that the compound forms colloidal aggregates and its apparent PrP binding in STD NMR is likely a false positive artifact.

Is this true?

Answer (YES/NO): NO